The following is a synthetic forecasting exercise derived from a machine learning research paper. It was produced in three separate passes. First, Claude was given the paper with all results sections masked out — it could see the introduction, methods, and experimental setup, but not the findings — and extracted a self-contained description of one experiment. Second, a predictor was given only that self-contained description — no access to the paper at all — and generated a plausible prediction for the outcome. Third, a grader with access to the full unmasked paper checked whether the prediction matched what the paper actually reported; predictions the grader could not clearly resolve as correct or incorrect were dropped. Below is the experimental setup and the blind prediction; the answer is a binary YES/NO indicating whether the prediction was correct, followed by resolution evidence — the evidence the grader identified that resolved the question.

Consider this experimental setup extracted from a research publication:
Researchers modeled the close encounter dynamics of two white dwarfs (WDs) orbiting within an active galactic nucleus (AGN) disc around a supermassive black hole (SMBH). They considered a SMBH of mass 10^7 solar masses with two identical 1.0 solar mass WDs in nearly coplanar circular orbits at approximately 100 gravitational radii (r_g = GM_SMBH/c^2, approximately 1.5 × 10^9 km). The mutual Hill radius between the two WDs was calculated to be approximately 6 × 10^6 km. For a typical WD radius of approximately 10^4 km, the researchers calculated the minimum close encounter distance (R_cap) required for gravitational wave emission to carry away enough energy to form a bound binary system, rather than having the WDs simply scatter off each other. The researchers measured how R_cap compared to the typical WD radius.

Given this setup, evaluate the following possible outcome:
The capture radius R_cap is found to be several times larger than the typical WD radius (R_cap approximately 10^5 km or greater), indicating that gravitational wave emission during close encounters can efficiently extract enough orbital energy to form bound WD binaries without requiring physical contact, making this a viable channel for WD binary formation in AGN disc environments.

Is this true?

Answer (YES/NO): NO